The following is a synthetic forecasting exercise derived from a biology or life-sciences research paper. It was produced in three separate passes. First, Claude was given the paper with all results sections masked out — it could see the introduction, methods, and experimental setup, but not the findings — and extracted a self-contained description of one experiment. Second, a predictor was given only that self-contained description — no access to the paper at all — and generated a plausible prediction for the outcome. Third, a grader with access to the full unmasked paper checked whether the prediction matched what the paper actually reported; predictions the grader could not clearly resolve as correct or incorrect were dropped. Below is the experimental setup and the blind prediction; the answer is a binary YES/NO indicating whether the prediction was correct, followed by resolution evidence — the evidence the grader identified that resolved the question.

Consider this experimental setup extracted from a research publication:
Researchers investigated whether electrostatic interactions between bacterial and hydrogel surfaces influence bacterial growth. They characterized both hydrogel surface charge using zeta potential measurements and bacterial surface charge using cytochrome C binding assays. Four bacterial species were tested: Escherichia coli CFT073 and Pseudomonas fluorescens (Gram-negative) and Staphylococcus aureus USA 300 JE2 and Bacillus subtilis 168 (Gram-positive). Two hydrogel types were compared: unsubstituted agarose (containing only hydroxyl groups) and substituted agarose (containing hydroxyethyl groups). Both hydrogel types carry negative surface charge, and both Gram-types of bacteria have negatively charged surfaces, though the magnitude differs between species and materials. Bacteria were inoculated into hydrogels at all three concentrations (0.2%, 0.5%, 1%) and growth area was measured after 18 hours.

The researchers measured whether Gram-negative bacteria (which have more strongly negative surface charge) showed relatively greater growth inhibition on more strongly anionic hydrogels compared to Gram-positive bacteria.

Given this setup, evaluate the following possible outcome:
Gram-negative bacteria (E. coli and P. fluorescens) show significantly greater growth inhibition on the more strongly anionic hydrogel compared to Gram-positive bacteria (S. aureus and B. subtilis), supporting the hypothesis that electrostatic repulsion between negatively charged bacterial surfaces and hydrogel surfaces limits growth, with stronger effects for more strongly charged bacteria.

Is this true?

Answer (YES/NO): NO